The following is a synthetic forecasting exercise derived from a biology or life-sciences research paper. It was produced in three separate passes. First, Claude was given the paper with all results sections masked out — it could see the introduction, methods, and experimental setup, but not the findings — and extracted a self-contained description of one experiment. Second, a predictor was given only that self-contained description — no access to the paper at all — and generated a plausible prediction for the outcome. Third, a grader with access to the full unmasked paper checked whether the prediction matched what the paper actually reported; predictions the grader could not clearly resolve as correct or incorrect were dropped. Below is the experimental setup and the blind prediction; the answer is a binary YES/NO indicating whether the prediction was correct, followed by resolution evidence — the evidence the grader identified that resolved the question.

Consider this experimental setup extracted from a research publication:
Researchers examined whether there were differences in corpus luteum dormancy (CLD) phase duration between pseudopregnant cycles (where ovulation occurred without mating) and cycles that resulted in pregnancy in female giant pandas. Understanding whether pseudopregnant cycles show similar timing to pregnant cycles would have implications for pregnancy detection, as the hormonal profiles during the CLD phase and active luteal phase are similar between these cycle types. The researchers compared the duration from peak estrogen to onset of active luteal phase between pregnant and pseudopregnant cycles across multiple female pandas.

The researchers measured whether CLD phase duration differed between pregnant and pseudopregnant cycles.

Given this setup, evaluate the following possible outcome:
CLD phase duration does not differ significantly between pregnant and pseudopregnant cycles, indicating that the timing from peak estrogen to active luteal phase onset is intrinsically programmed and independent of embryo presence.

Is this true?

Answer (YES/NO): YES